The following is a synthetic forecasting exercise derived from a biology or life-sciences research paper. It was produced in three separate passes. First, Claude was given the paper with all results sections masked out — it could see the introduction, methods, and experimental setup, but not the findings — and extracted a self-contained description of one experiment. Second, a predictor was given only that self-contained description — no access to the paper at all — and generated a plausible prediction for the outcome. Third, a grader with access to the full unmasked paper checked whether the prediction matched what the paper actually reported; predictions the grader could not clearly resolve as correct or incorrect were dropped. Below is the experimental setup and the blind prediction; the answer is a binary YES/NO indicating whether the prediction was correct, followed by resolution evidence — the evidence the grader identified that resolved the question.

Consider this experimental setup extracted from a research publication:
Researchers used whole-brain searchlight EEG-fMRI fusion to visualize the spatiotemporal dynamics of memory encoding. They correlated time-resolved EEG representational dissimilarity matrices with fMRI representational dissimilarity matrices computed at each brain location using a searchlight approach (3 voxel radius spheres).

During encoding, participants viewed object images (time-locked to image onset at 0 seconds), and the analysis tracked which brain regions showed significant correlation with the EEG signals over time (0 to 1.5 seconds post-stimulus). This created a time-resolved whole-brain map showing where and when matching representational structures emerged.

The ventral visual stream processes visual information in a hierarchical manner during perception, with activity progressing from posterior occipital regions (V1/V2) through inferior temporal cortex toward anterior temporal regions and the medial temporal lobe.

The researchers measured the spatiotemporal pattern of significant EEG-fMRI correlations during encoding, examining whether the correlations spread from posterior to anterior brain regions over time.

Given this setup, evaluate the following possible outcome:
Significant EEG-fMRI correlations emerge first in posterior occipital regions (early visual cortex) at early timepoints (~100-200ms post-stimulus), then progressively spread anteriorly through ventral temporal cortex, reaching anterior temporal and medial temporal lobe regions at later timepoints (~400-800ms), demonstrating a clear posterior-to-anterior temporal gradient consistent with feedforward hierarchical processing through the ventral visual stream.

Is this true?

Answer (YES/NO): NO